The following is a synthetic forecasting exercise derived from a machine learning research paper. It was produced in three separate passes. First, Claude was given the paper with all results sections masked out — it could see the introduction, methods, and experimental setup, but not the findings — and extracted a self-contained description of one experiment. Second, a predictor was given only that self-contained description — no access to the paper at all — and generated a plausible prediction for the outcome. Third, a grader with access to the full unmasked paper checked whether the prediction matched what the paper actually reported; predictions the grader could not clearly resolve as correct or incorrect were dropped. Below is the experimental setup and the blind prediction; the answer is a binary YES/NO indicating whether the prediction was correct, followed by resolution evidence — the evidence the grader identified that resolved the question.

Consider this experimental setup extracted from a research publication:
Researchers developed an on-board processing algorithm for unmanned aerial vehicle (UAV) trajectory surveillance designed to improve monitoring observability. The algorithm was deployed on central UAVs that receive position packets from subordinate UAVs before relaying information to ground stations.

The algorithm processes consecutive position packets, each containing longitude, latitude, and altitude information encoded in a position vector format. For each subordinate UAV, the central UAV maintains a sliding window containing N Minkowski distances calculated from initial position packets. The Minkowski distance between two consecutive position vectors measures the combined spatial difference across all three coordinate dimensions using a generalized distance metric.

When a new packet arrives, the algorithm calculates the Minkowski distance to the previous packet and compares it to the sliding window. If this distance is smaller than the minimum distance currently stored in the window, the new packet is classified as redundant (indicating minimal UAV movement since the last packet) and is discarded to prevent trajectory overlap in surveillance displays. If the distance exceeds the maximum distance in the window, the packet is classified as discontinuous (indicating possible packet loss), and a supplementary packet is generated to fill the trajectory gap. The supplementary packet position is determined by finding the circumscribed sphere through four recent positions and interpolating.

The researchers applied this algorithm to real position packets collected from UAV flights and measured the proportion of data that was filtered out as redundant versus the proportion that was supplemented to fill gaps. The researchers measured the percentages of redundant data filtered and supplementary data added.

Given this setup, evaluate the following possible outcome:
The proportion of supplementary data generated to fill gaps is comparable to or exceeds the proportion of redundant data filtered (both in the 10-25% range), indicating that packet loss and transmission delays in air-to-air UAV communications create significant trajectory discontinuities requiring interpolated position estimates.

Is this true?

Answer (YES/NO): NO